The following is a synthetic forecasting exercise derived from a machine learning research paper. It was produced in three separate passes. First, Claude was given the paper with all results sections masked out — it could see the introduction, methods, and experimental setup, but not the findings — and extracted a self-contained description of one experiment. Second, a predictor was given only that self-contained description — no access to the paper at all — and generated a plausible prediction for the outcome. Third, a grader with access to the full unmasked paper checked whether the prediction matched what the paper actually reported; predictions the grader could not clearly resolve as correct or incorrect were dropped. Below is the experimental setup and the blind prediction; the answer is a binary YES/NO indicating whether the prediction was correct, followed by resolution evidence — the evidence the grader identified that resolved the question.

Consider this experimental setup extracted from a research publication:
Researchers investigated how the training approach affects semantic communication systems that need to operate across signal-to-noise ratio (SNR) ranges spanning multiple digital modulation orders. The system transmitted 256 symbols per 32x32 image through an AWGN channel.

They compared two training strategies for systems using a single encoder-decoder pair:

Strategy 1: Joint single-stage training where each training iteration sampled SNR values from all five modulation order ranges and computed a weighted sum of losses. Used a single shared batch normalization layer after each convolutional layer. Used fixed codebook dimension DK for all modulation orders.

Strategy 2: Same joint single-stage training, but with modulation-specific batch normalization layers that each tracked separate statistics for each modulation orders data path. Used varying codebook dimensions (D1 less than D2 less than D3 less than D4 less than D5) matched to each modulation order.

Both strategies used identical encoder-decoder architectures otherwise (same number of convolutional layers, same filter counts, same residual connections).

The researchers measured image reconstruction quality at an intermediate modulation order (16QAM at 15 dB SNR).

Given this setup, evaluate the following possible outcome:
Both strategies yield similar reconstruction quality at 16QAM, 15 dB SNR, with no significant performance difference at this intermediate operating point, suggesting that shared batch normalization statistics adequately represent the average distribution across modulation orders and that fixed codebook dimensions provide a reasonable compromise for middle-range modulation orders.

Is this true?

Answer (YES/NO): NO